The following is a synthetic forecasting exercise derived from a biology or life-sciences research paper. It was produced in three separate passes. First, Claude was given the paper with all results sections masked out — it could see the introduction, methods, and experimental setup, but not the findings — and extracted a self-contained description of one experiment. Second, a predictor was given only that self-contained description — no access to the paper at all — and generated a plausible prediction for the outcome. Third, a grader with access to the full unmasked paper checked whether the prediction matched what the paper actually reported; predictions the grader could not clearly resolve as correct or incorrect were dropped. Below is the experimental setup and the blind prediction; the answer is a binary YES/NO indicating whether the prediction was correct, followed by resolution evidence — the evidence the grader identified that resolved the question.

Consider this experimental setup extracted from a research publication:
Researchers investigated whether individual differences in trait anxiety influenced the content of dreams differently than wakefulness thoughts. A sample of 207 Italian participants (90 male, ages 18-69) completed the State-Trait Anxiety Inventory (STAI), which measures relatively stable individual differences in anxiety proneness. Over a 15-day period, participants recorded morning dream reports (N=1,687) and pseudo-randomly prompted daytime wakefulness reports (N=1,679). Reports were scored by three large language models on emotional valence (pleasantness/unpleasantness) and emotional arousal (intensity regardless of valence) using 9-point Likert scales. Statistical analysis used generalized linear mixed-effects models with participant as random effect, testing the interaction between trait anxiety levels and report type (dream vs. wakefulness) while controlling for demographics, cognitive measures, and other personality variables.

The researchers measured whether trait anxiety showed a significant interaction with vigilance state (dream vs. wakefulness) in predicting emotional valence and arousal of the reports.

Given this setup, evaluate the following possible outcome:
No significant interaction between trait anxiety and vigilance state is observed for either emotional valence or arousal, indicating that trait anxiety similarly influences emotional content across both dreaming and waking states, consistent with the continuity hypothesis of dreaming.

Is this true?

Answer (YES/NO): YES